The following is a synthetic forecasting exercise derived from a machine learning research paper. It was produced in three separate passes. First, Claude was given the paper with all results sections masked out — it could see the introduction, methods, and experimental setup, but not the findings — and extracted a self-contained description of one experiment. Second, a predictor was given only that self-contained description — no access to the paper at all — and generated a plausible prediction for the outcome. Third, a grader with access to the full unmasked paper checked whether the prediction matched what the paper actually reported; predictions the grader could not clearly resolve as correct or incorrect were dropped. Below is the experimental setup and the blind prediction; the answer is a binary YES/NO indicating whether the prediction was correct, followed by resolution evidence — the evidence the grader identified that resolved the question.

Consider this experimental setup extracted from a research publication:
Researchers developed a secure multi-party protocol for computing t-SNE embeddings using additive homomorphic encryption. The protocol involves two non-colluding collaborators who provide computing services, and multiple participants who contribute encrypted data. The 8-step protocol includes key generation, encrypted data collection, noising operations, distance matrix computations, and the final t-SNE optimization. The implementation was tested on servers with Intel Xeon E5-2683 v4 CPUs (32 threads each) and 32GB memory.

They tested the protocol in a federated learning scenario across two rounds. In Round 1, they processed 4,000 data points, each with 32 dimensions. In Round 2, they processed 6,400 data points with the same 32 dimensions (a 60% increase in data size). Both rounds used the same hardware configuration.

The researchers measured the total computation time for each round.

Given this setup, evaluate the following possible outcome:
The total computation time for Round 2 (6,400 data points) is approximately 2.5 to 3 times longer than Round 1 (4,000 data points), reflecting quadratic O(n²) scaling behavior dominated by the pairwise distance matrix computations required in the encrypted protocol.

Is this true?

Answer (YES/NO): NO